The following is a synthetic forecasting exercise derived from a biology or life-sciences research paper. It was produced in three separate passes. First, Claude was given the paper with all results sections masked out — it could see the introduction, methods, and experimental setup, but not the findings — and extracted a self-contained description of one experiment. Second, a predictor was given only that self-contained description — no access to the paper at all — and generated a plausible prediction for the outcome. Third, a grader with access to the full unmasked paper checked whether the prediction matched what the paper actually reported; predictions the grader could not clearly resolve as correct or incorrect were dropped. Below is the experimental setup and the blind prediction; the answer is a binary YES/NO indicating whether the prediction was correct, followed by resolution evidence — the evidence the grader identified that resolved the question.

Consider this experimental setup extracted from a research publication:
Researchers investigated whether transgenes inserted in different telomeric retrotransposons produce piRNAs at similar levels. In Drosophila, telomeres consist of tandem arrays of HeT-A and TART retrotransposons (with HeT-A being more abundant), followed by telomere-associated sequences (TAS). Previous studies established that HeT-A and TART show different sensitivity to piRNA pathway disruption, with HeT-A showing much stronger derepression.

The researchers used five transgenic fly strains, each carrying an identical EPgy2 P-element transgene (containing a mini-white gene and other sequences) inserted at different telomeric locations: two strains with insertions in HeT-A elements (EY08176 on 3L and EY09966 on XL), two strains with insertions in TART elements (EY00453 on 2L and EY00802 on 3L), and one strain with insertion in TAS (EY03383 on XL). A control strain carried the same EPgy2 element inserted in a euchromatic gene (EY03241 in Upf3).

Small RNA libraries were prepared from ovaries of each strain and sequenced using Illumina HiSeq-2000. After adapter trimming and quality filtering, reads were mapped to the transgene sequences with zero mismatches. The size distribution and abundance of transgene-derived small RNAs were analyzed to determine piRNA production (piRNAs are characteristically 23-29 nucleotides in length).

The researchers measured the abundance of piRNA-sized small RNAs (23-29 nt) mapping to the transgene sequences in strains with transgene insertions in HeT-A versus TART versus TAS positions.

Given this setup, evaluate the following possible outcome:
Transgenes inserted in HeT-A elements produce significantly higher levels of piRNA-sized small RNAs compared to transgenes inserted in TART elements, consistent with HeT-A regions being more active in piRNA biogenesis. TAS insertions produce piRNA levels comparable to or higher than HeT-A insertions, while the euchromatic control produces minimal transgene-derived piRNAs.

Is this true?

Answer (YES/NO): YES